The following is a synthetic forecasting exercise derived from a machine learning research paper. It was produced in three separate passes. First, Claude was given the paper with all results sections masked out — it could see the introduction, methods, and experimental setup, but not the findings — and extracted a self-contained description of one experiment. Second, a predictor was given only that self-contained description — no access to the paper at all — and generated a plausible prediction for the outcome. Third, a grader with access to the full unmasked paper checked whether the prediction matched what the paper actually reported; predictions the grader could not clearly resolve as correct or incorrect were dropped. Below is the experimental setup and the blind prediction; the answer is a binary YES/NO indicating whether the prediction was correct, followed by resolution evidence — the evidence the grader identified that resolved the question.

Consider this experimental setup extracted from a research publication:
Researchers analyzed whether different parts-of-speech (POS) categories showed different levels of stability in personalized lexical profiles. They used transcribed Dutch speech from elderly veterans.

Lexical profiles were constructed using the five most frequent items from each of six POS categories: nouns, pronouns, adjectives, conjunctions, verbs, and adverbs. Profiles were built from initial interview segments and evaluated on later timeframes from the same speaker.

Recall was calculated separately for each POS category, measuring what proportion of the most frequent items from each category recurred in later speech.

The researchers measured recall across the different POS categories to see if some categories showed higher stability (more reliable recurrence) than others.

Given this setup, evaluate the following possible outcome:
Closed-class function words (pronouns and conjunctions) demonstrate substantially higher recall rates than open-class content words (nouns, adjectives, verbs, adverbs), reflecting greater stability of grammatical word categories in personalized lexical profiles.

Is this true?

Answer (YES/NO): NO